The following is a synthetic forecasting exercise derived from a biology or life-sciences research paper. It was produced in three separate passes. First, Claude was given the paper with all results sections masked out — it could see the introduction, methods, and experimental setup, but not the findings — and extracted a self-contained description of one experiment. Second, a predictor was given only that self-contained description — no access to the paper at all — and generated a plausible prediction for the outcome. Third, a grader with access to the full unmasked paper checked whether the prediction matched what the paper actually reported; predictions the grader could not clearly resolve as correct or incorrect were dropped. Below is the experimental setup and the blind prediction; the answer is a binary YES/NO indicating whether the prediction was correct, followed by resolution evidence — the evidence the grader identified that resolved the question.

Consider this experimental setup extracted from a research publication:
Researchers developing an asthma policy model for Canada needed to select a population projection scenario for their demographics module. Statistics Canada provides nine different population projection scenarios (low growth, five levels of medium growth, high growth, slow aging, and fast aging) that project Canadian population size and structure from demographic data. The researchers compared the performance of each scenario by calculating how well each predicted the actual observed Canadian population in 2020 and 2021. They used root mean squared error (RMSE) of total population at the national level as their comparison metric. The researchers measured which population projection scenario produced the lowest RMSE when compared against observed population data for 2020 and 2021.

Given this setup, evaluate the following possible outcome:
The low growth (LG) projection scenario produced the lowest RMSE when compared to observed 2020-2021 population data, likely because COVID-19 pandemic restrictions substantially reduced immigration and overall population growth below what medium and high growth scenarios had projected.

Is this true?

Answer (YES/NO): NO